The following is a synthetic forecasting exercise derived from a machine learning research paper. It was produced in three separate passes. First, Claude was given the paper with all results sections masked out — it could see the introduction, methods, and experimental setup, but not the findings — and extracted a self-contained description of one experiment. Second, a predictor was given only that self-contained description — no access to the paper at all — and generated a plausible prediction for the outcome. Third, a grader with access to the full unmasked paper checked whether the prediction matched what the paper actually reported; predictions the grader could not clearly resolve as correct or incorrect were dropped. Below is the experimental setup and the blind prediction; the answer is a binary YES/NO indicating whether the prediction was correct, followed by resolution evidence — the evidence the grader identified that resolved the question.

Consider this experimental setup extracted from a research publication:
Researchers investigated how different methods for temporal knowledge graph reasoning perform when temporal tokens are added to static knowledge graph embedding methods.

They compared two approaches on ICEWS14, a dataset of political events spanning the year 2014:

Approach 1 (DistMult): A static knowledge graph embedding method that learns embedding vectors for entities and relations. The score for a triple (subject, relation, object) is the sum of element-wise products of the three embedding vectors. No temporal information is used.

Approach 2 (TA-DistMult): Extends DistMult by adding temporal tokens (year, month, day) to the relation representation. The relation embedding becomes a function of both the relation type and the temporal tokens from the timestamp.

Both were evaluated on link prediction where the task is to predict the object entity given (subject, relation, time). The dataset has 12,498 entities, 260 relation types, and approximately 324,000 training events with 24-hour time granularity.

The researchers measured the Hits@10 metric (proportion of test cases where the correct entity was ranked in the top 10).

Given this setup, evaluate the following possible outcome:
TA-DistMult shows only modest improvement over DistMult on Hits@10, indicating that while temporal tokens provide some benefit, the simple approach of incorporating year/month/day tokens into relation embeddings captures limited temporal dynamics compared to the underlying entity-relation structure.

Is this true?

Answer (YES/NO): YES